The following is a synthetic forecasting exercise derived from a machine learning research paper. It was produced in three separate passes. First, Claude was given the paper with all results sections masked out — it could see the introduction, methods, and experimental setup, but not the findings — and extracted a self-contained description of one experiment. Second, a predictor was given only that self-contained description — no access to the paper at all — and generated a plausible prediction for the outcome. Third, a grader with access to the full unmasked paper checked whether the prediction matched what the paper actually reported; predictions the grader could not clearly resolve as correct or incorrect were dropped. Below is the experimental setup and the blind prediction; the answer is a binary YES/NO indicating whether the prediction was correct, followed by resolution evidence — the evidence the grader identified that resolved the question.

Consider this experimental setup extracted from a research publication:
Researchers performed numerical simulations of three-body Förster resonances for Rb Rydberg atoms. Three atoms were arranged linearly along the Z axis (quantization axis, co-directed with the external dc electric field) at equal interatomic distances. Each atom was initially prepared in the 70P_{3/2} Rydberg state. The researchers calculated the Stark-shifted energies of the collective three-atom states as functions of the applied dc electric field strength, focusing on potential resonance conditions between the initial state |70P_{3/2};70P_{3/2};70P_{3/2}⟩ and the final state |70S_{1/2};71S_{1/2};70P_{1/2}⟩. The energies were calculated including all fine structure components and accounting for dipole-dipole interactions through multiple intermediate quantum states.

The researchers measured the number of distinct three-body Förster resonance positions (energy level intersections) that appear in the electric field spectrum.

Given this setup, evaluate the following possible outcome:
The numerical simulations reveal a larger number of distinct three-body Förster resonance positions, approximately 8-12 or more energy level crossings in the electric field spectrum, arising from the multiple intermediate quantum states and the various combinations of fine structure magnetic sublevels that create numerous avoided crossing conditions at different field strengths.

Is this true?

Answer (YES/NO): NO